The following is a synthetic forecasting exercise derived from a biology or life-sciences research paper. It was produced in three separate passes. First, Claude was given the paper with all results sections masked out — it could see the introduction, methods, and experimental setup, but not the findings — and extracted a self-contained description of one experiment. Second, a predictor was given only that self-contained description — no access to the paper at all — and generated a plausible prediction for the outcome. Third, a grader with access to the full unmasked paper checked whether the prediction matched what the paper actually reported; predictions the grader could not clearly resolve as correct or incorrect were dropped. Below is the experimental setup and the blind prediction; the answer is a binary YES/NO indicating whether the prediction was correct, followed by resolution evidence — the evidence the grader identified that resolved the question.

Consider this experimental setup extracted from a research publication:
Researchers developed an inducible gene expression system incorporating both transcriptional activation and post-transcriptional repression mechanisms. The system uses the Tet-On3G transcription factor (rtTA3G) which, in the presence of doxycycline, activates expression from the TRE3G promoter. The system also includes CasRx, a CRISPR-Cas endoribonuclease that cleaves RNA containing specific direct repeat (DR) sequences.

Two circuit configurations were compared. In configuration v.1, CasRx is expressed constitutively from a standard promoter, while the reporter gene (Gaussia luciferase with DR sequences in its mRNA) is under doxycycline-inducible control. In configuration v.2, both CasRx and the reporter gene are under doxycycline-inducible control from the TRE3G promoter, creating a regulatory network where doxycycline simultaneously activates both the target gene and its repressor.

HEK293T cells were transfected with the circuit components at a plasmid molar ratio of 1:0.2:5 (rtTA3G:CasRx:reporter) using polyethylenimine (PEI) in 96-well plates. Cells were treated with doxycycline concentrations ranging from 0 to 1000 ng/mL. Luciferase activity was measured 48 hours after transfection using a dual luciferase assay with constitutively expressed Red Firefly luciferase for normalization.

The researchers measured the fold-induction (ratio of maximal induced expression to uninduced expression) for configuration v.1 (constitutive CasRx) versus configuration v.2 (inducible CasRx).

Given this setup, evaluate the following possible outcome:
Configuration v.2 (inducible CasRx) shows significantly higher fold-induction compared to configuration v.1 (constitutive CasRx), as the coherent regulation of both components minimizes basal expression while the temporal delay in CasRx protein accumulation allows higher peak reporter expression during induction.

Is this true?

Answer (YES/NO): YES